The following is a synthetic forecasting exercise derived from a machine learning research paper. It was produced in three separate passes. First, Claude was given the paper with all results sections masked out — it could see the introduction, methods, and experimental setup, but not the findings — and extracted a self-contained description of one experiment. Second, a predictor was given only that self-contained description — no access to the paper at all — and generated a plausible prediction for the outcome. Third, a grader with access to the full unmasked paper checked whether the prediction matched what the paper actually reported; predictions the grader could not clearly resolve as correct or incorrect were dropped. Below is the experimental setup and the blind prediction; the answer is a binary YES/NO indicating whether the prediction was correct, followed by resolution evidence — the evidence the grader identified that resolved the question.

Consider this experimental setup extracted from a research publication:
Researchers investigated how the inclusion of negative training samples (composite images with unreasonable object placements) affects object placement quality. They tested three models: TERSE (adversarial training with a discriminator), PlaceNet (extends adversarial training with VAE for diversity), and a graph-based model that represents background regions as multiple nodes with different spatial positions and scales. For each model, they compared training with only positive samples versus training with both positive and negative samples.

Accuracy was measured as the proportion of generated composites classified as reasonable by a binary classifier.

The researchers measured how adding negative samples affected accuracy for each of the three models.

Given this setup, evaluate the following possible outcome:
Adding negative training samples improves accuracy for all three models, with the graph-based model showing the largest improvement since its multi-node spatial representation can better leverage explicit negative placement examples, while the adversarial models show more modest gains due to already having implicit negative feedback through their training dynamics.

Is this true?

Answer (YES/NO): NO